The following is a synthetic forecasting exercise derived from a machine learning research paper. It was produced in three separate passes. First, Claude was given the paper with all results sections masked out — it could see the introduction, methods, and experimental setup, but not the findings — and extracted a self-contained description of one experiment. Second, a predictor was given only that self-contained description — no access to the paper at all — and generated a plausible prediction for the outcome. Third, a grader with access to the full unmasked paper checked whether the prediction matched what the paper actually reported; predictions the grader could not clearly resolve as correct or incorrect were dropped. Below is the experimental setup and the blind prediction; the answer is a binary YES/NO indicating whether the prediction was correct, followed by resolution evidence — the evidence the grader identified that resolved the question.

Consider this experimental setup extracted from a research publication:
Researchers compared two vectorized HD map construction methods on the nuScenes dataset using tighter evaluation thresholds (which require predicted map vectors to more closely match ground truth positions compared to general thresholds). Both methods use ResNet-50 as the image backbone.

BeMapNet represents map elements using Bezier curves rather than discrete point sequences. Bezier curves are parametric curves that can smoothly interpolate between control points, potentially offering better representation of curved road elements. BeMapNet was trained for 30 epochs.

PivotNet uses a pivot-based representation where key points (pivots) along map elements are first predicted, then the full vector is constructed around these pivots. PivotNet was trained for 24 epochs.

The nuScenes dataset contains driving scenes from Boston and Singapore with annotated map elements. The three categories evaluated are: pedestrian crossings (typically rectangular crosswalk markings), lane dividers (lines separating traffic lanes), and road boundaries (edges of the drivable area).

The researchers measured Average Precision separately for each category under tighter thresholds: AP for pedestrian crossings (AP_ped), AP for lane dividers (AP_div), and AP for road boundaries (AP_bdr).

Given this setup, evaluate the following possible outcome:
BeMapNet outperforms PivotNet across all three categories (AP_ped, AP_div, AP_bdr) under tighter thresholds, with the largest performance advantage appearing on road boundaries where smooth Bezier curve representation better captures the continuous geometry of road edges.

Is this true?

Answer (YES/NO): NO